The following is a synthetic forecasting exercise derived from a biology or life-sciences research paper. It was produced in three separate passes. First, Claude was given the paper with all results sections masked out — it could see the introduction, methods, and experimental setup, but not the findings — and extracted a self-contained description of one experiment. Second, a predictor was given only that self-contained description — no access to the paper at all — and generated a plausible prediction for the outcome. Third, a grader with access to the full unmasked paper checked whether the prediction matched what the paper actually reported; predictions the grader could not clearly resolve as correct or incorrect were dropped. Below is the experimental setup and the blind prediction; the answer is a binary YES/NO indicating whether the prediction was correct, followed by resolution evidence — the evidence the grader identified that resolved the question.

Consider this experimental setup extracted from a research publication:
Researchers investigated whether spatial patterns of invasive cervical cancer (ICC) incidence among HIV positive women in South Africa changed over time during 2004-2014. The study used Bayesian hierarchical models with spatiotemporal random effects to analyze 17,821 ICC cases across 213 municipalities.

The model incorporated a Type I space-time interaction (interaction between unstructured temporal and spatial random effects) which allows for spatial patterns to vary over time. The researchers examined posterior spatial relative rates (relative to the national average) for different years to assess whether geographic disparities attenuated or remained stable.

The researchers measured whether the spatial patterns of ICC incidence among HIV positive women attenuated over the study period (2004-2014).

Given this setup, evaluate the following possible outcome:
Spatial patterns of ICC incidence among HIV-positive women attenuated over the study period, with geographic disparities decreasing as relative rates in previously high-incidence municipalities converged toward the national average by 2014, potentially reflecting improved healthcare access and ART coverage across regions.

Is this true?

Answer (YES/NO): NO